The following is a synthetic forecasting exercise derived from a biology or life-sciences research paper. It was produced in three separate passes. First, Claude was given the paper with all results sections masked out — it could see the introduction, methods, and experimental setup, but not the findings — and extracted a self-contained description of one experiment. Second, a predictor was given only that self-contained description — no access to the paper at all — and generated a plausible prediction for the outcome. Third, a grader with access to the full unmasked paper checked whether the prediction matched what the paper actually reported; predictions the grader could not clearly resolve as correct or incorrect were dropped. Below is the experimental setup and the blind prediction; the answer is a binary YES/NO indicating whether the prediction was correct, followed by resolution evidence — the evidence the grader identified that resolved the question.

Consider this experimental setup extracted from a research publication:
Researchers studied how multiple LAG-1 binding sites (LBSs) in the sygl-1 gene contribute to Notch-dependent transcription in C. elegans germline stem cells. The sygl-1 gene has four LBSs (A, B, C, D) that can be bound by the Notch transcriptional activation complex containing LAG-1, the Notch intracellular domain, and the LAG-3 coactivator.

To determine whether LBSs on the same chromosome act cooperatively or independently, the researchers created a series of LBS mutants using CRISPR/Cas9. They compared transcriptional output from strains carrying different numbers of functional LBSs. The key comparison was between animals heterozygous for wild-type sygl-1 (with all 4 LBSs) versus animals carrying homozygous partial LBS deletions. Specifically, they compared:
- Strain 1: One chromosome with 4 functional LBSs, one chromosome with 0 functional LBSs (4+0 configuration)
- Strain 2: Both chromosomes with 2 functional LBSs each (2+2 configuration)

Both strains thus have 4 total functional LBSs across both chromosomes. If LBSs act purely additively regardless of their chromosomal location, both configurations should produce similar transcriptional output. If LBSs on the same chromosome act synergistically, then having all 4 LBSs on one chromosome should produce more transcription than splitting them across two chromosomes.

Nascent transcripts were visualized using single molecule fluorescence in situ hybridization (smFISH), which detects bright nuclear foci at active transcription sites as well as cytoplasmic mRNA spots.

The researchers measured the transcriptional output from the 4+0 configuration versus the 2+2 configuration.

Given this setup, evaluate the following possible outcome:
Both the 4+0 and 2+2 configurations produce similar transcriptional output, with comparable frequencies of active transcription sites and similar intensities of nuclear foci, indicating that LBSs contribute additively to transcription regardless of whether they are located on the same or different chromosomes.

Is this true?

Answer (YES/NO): NO